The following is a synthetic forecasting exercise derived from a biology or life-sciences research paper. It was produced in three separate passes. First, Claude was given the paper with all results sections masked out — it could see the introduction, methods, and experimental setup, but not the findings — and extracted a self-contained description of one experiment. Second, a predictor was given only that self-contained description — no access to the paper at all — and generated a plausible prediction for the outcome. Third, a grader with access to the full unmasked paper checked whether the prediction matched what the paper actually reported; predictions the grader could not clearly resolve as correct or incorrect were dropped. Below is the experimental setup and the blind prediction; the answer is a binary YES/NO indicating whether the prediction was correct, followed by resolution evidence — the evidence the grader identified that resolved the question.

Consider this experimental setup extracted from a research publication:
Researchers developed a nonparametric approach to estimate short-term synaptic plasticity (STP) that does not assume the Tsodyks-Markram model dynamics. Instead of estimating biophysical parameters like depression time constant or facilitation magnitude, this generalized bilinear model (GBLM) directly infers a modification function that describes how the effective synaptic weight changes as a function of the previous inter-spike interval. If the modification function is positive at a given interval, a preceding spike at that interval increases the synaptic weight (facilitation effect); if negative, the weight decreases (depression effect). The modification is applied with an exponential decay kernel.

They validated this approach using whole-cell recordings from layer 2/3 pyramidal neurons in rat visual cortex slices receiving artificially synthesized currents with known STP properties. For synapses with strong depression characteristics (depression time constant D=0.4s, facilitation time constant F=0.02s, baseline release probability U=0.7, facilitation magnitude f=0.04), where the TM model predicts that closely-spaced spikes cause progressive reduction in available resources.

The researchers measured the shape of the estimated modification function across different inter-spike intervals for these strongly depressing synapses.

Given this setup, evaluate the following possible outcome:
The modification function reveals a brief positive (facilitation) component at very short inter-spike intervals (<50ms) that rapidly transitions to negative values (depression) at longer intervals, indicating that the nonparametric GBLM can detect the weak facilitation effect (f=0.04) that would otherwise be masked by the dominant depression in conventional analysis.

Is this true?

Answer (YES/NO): NO